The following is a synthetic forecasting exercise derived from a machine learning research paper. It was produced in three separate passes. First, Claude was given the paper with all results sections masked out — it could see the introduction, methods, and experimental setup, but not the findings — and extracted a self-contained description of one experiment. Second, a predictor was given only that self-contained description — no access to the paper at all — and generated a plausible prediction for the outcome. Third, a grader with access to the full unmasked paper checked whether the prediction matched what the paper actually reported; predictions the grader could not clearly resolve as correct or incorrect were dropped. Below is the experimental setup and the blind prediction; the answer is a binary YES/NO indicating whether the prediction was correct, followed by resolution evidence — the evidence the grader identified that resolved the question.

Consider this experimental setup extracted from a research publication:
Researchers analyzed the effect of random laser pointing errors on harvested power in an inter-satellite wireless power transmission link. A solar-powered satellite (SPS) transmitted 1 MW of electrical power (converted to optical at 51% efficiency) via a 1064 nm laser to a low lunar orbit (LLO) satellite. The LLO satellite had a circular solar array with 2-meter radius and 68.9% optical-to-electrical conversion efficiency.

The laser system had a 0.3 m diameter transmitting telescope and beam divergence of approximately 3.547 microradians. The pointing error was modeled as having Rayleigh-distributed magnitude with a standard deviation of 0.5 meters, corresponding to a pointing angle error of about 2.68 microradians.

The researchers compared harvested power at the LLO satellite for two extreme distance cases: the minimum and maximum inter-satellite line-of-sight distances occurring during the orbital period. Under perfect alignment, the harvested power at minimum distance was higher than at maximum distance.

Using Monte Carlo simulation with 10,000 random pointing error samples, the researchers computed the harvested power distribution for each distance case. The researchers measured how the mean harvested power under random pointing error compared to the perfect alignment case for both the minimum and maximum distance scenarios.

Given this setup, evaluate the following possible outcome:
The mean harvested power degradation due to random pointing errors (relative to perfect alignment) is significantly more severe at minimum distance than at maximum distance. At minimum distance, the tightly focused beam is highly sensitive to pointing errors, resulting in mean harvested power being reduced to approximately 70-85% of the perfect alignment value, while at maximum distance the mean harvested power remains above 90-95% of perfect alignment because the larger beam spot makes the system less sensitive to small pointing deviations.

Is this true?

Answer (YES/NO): NO